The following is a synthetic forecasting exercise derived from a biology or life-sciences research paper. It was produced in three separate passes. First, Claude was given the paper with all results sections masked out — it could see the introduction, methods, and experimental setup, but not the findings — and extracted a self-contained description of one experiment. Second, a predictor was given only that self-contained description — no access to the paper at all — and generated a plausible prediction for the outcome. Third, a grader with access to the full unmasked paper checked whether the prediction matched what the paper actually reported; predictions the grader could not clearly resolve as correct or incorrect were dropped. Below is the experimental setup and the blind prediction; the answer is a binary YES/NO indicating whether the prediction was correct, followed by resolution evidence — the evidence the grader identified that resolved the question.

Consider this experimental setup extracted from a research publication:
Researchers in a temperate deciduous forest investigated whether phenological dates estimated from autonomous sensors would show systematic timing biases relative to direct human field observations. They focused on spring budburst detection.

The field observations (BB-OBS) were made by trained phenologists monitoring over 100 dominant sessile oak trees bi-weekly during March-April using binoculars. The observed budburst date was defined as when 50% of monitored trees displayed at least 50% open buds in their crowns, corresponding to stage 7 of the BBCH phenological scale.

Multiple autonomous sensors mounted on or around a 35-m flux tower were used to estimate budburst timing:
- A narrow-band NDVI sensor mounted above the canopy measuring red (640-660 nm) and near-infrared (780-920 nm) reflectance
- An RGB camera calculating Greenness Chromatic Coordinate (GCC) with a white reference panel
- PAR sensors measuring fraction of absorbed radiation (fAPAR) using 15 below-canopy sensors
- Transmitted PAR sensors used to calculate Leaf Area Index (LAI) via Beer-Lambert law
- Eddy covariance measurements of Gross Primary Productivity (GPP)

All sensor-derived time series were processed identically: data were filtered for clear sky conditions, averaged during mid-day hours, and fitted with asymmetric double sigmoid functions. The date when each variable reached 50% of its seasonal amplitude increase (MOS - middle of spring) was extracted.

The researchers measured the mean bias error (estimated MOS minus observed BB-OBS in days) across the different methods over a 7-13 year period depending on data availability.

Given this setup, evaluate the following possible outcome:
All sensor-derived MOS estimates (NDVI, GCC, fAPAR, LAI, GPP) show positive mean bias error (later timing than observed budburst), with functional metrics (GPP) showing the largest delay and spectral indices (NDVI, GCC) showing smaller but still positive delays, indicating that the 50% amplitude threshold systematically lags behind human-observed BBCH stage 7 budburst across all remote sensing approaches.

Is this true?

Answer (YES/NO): NO